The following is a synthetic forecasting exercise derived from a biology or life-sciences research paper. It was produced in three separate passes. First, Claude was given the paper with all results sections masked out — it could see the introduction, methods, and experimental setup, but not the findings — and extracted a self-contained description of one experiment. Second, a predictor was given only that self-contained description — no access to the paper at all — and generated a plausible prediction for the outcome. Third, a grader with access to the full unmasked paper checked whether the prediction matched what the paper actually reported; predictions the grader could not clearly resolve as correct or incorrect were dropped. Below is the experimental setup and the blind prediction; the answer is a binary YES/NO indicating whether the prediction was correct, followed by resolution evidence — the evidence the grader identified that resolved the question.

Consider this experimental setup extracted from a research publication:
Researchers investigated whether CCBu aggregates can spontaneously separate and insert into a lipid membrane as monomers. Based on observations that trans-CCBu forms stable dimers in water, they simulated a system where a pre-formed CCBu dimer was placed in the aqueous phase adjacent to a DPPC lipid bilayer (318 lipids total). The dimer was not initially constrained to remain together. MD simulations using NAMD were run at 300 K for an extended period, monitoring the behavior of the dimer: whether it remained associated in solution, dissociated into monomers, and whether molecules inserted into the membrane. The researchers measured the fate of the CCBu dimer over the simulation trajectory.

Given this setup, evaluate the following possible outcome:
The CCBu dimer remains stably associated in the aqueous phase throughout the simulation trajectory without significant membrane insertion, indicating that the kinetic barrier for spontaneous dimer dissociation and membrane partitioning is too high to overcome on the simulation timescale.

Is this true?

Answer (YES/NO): NO